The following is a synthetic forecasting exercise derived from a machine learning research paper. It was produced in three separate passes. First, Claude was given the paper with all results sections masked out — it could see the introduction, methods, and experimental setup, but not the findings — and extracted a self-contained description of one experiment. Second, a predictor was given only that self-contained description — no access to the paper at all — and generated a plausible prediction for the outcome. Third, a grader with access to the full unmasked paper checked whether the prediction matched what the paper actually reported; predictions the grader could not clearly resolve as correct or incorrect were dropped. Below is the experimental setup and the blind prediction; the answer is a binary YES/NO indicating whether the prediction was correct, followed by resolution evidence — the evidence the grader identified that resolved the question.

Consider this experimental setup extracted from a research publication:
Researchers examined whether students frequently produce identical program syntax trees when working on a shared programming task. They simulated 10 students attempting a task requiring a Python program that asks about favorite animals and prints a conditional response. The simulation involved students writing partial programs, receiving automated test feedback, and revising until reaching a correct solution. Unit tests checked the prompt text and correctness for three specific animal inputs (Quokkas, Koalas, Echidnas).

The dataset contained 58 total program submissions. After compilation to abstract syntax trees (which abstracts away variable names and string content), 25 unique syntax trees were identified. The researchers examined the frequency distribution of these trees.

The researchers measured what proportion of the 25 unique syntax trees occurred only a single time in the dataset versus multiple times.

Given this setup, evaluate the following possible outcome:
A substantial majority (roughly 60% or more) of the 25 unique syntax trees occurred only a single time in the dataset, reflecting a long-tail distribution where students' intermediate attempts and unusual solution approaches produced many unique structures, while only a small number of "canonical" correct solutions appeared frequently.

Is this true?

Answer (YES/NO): YES